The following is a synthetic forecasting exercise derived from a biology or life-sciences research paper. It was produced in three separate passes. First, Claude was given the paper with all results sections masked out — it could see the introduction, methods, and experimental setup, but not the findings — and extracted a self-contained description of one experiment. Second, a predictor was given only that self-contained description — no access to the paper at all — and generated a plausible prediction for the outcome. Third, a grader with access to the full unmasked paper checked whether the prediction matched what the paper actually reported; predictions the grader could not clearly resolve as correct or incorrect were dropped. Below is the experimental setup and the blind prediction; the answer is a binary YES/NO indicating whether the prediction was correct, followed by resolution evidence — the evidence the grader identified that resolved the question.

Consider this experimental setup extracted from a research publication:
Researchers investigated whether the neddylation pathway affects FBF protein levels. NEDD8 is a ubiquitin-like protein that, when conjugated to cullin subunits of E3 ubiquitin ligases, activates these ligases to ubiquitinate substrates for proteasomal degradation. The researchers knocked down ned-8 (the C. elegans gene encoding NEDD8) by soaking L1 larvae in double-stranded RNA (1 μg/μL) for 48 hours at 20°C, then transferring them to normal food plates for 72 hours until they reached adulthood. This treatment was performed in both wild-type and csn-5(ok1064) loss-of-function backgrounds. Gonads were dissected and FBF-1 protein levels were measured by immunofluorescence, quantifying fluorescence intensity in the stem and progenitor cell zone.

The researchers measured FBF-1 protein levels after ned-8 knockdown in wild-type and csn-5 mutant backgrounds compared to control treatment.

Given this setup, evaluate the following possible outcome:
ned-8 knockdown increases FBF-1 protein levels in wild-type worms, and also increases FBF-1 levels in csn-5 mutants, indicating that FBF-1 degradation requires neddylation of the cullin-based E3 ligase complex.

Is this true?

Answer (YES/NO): NO